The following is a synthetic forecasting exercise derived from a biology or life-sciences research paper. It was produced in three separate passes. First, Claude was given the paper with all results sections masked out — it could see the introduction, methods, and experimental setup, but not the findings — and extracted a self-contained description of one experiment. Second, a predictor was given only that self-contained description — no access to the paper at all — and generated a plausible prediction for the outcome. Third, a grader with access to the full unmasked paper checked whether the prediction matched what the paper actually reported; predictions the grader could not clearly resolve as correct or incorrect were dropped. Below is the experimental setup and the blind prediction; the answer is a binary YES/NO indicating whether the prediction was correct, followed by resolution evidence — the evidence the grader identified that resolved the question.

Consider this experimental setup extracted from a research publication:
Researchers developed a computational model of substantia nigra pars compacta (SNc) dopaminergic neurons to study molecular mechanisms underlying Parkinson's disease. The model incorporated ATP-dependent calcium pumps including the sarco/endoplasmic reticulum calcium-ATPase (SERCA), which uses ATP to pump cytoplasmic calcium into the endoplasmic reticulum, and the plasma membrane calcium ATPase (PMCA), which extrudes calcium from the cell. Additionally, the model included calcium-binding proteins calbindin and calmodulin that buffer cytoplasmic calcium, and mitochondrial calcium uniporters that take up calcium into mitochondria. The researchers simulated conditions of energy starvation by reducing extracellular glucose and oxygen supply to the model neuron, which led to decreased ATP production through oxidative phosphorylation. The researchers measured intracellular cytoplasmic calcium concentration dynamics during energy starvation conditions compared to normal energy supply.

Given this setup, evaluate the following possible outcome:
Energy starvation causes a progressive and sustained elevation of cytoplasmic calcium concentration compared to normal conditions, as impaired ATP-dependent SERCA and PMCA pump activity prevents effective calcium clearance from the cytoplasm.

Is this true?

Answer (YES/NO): YES